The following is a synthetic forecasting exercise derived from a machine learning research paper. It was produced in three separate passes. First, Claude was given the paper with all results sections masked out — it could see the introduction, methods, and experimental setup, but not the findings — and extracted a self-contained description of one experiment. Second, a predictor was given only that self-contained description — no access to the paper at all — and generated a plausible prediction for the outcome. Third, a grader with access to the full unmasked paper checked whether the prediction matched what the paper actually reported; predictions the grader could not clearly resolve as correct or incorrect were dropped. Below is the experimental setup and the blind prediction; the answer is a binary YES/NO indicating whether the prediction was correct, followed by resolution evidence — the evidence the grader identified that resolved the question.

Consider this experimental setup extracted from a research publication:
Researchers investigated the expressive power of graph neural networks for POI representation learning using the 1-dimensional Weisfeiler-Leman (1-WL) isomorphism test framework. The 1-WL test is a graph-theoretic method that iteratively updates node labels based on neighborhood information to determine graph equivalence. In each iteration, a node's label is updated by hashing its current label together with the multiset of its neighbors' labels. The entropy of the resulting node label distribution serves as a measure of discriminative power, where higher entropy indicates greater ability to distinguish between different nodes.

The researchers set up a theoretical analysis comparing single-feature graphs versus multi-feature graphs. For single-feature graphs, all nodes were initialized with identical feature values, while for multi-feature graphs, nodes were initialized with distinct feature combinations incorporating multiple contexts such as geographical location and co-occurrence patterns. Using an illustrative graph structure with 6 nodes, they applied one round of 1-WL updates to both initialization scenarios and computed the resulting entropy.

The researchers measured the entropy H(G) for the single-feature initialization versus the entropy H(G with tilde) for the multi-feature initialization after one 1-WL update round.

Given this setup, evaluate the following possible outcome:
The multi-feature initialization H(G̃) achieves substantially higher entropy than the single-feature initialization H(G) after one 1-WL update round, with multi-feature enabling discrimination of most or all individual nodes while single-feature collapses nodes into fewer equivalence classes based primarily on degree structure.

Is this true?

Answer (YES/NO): YES